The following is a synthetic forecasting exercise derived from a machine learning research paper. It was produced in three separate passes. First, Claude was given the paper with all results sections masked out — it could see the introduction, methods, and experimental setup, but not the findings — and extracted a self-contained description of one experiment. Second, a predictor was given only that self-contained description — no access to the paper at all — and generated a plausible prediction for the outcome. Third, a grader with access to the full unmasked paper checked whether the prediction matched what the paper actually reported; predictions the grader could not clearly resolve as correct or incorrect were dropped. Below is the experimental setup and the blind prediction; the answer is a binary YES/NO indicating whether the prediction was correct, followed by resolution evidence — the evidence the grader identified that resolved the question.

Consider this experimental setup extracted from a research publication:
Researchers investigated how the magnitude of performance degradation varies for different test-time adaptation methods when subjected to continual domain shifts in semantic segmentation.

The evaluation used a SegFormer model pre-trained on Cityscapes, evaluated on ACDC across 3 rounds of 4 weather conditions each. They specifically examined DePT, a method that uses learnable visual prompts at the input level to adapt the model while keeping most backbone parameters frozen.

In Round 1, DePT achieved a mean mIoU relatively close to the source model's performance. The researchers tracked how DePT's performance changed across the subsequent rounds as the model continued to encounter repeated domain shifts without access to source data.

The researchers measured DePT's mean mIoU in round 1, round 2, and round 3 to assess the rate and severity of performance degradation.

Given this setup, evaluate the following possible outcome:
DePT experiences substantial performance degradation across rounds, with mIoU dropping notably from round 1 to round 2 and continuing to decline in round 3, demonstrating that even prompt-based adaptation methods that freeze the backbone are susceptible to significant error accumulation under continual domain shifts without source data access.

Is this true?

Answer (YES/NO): YES